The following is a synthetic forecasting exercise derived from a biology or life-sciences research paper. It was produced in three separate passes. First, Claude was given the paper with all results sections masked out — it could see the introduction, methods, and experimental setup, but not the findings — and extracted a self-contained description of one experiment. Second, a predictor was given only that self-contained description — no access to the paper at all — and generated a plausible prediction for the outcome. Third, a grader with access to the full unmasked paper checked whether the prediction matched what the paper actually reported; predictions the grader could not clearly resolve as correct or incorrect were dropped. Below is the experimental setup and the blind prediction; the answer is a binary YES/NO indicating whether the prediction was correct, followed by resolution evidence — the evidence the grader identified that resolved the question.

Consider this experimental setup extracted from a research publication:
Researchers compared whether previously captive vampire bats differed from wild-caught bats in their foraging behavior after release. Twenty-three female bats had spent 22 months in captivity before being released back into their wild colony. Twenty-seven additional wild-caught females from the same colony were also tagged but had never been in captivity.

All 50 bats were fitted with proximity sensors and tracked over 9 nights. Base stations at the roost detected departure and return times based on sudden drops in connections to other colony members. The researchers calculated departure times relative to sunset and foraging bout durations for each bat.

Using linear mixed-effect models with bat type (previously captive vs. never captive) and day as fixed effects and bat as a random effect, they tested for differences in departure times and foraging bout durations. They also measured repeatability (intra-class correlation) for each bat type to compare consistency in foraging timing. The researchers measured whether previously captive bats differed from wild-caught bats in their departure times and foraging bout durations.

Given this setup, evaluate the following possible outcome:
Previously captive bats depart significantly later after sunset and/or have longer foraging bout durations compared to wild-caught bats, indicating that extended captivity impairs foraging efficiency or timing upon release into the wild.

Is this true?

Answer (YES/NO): NO